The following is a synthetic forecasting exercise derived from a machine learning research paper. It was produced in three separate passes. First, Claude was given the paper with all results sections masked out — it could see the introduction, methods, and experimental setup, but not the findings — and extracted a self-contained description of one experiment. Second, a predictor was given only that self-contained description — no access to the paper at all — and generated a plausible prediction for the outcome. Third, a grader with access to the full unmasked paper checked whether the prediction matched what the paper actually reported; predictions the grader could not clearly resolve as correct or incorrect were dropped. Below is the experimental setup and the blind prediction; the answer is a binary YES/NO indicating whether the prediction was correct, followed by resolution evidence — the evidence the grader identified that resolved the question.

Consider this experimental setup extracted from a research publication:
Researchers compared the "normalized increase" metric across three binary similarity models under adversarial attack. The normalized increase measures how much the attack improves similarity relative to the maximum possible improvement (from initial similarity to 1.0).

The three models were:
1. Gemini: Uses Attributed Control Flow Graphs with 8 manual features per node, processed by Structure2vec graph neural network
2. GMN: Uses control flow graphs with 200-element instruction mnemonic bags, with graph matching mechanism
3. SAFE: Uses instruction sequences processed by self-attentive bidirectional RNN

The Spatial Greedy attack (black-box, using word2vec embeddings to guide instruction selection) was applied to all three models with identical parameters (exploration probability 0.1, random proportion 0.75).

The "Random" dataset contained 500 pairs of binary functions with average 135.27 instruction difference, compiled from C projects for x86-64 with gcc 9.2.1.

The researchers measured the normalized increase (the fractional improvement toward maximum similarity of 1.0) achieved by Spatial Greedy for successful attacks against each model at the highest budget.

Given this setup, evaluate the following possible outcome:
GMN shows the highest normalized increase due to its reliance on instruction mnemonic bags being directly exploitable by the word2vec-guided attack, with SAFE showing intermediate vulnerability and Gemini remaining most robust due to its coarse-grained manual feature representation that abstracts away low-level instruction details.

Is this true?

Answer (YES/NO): YES